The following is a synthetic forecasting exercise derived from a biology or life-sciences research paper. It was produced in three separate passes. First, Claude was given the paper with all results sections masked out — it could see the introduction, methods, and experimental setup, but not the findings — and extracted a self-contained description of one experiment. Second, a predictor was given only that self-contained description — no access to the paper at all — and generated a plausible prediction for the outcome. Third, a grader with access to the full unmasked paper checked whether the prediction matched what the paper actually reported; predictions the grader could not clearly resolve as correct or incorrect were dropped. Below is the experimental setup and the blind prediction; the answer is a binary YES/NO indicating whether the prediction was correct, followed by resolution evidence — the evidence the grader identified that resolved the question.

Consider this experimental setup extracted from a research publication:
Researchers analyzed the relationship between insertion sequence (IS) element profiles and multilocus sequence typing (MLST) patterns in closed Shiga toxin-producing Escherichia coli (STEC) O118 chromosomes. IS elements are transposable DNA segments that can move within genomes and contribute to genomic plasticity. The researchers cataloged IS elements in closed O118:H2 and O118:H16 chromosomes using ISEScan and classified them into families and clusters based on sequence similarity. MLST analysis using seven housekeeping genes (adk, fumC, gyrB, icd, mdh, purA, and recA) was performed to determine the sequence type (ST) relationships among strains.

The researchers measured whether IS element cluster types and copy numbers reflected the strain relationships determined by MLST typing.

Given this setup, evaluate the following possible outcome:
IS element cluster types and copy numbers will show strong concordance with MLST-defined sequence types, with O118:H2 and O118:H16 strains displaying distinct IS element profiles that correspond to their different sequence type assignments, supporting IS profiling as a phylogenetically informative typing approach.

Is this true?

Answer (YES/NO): YES